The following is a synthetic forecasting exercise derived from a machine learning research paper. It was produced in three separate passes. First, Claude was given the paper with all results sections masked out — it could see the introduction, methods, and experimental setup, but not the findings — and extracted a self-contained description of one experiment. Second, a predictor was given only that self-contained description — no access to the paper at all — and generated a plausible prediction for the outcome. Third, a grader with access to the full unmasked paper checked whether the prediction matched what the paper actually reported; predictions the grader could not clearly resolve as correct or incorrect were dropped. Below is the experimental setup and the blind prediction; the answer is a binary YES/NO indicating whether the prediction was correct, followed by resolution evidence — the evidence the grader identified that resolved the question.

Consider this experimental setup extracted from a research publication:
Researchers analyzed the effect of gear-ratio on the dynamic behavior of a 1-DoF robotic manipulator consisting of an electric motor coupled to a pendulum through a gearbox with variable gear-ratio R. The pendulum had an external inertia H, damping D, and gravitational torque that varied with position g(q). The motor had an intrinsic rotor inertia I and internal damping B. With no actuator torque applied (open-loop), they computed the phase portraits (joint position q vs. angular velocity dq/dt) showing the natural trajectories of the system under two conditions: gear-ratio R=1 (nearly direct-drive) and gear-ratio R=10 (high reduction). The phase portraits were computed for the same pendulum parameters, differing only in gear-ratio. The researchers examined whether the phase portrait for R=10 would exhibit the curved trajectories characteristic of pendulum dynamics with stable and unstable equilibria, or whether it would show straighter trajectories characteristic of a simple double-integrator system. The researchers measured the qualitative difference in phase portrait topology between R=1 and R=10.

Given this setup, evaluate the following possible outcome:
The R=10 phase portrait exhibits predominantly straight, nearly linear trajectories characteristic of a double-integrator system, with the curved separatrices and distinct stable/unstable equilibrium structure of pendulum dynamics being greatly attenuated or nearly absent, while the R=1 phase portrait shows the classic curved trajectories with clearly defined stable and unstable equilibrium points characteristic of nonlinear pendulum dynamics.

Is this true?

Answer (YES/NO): YES